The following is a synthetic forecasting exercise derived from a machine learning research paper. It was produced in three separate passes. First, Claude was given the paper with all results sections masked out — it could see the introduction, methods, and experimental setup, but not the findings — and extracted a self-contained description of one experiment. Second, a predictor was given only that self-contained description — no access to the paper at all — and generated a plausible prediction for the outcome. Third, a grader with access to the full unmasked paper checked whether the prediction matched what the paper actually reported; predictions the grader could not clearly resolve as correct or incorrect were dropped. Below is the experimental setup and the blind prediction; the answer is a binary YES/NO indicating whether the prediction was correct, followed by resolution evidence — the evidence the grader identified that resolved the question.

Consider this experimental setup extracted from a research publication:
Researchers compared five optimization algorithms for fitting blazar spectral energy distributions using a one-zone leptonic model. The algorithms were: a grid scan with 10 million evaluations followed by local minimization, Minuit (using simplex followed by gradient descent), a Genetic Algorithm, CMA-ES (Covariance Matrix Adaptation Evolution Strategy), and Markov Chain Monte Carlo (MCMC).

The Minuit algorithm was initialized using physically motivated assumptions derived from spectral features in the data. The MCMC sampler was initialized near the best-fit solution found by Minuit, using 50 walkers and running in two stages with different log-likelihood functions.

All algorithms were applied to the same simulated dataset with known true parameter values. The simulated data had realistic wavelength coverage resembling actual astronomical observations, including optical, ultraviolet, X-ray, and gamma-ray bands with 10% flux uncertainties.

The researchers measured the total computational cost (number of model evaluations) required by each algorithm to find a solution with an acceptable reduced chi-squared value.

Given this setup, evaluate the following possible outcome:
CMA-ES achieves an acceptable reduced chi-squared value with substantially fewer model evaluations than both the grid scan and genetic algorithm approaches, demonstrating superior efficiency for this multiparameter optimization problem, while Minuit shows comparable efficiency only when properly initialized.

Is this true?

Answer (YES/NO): NO